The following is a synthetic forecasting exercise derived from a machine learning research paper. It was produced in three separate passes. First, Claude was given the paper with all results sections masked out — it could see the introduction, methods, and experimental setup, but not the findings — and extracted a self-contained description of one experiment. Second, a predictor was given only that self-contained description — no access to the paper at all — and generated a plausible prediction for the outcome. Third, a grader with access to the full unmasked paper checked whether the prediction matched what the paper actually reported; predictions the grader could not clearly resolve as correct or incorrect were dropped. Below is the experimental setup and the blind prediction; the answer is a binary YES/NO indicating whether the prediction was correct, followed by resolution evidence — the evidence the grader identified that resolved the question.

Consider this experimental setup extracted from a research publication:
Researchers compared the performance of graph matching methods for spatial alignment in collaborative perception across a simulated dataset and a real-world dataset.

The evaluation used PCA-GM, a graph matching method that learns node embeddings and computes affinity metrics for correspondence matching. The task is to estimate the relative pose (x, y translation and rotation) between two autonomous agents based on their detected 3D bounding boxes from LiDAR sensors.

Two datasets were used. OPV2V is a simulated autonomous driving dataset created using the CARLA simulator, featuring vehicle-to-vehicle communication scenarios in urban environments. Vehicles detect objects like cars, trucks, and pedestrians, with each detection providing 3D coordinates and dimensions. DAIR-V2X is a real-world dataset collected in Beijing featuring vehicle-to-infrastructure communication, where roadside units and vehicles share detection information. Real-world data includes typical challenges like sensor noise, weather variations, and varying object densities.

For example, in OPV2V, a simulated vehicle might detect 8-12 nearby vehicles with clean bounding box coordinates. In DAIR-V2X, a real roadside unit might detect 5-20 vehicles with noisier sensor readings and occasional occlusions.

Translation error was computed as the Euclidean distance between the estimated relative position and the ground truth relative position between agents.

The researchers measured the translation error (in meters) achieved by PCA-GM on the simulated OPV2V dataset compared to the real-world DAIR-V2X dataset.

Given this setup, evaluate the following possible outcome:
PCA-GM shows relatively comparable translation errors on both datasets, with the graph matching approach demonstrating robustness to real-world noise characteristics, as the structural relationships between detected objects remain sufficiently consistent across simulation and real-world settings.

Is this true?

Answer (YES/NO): NO